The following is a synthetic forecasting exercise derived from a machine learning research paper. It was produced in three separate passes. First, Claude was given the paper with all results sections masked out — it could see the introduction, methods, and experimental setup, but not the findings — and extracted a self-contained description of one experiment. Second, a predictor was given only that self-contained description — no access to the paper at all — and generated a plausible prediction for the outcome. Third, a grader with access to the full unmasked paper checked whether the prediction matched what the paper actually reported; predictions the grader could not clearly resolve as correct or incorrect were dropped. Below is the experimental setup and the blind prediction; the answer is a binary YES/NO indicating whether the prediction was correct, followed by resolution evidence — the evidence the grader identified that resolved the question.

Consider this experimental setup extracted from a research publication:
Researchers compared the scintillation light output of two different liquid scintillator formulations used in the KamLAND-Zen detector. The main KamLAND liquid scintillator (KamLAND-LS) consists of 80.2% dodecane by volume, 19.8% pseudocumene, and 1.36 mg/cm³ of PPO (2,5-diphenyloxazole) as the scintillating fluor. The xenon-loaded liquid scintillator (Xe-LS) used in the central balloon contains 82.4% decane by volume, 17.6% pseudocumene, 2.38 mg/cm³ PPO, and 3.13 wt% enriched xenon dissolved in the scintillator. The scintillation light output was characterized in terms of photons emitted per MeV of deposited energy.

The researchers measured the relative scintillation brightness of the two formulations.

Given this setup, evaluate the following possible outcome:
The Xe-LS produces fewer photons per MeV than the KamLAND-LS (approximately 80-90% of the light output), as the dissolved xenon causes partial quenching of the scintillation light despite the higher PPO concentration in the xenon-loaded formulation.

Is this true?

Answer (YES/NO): YES